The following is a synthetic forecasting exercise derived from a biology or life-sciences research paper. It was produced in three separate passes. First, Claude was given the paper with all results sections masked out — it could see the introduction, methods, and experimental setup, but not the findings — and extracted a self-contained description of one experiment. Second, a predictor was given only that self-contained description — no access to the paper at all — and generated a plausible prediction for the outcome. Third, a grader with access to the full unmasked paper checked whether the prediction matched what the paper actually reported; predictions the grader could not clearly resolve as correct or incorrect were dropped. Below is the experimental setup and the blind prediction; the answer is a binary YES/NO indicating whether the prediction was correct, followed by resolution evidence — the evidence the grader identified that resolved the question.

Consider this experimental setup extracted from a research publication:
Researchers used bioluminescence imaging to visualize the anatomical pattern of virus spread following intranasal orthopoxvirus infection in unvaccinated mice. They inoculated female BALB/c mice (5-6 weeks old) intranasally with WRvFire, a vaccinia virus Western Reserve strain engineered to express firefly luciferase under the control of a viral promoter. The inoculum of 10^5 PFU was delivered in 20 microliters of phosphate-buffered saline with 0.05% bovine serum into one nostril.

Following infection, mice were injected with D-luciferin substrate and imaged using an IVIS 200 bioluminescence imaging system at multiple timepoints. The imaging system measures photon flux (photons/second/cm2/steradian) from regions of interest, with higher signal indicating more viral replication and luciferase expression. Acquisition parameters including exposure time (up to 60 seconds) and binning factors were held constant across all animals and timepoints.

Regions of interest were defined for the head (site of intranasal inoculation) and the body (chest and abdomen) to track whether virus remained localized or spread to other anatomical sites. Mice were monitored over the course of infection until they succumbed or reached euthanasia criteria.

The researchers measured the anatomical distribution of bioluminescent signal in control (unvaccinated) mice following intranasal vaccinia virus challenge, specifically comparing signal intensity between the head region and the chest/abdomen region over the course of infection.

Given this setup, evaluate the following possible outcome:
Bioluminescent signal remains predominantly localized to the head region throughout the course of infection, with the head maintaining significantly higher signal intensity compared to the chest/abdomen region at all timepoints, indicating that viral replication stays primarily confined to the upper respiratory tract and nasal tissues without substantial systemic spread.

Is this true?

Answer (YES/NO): NO